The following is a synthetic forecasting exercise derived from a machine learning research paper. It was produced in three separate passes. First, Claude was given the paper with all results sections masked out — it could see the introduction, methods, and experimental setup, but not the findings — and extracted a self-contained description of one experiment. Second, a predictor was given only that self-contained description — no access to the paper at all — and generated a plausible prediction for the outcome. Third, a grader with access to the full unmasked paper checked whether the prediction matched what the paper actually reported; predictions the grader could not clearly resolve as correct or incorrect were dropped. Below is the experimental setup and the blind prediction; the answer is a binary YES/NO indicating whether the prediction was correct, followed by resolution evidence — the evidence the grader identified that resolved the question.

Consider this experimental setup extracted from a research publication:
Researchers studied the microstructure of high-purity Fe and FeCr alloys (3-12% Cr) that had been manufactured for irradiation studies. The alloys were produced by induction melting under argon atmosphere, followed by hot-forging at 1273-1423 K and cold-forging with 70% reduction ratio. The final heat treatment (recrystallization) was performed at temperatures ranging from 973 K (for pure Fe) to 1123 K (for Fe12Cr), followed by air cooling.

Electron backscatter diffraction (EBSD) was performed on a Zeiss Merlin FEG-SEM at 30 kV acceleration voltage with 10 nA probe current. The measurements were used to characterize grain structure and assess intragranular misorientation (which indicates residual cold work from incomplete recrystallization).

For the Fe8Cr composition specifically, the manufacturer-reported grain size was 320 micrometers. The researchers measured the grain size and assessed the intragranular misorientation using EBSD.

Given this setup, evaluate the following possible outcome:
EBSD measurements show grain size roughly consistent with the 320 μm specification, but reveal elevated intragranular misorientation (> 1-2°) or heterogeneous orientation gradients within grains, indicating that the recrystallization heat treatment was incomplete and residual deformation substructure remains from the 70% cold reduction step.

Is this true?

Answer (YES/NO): NO